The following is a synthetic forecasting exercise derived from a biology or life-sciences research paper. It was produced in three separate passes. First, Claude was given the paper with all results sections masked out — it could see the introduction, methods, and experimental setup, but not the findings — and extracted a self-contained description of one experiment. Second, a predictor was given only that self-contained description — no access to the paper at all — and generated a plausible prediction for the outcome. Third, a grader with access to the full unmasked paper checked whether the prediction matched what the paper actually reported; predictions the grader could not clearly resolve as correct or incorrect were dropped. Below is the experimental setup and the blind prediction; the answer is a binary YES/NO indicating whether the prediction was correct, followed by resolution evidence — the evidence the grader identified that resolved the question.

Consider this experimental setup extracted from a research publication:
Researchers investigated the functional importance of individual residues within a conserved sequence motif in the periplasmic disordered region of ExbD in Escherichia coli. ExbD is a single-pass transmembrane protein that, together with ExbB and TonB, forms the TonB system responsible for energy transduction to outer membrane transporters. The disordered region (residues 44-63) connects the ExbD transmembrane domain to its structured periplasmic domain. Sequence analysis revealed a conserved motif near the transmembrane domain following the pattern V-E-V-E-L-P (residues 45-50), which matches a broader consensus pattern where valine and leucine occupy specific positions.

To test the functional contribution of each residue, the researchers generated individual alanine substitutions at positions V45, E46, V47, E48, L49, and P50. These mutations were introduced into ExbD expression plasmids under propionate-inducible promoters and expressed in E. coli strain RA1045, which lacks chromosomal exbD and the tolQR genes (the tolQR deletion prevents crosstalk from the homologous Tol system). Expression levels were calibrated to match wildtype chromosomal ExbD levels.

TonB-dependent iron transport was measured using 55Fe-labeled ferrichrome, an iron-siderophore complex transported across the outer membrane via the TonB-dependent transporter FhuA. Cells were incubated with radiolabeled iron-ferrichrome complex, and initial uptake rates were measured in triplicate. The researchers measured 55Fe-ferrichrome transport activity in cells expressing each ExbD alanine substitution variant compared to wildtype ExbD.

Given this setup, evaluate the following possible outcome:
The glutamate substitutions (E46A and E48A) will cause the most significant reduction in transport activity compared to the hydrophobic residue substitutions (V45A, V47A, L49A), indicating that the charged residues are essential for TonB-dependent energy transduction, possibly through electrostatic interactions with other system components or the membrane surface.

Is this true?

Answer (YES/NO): NO